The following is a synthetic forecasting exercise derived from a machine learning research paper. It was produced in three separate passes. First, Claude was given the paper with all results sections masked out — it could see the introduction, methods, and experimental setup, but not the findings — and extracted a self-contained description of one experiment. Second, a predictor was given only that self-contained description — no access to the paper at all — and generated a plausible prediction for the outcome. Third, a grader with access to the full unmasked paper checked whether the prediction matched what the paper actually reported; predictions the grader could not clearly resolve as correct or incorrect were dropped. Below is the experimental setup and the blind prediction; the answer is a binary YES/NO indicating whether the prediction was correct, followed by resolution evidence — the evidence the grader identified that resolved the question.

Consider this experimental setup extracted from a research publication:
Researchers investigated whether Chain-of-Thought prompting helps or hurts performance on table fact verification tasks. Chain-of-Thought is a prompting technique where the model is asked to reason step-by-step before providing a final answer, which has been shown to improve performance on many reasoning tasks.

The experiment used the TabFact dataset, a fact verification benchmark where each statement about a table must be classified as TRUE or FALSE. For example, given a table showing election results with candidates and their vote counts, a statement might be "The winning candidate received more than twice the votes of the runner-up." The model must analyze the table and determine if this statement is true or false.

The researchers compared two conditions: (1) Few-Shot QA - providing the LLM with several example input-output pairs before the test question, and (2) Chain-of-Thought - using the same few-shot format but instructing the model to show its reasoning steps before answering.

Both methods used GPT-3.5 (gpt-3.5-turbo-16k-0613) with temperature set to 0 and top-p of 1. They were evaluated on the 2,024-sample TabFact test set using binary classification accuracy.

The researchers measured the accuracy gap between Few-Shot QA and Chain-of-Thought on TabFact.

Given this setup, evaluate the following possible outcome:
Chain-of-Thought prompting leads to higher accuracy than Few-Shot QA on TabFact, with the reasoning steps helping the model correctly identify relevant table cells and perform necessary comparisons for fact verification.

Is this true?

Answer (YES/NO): NO